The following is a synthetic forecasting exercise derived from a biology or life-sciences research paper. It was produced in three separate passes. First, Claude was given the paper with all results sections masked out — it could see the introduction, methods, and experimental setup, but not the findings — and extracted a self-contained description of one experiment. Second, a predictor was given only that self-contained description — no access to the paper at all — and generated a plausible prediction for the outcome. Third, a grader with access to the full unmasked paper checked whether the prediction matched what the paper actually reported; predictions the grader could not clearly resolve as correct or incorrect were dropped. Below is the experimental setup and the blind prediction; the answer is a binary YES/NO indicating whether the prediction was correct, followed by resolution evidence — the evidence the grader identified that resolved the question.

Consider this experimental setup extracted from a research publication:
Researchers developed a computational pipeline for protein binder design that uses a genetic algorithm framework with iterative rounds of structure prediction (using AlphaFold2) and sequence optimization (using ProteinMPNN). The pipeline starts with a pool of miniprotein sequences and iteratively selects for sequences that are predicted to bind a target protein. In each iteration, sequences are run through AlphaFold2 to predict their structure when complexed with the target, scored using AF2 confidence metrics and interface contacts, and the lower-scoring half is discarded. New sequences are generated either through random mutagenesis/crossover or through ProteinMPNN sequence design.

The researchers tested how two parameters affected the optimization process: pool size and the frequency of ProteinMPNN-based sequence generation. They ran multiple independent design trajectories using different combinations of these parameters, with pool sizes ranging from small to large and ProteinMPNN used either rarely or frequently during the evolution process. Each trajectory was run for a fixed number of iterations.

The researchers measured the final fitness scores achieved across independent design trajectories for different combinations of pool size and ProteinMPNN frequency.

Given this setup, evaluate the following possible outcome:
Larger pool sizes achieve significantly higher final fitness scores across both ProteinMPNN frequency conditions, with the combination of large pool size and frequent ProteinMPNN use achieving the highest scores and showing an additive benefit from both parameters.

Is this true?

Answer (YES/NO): NO